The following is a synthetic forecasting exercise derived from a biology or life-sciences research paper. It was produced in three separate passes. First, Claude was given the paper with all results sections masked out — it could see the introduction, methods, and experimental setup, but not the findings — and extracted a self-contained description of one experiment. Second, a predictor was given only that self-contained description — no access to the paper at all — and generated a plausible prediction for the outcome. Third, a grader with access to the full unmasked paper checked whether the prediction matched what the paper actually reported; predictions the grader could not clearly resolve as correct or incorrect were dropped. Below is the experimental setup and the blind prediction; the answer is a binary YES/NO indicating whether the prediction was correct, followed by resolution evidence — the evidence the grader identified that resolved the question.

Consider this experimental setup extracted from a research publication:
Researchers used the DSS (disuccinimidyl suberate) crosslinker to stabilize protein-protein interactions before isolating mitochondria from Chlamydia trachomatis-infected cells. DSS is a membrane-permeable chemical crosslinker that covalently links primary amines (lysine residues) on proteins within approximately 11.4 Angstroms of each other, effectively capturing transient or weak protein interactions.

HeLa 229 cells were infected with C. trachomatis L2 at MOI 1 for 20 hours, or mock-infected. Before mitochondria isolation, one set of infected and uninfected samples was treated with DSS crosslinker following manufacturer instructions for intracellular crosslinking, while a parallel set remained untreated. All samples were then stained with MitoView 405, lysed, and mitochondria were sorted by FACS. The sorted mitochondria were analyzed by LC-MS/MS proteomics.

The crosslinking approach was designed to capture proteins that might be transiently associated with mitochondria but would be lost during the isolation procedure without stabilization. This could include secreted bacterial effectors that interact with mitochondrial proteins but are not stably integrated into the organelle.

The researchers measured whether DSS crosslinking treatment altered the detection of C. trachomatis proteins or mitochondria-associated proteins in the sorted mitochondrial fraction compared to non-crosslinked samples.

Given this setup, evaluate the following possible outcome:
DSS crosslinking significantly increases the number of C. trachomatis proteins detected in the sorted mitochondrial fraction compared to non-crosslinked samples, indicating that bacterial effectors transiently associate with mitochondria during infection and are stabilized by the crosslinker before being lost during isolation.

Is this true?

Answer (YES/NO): NO